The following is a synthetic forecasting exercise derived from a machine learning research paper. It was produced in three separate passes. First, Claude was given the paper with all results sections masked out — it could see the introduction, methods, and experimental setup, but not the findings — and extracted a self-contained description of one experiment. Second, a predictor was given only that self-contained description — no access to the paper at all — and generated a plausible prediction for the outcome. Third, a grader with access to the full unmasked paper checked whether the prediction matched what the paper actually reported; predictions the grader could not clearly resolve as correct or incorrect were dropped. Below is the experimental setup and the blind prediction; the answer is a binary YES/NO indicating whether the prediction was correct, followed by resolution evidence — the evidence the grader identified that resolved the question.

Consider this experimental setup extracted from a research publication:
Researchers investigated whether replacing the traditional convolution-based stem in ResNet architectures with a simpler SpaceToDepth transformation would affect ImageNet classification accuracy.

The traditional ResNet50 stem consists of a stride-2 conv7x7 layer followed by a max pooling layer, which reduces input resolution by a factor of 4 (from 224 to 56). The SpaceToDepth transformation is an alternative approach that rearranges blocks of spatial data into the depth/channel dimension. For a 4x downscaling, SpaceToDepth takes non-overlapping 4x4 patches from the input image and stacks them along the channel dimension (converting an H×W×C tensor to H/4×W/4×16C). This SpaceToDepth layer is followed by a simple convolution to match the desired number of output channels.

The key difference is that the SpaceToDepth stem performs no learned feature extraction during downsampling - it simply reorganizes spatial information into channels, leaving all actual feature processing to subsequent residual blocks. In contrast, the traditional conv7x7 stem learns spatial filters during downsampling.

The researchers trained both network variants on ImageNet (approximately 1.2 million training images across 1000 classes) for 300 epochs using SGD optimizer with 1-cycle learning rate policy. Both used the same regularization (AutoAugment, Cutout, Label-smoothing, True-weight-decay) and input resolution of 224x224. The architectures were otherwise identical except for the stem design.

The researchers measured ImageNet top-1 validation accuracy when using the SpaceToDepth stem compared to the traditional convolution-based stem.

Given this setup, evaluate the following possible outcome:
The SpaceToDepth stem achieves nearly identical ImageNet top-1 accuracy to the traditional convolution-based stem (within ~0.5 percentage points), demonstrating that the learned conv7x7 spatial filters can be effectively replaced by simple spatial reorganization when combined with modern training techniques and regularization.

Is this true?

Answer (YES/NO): YES